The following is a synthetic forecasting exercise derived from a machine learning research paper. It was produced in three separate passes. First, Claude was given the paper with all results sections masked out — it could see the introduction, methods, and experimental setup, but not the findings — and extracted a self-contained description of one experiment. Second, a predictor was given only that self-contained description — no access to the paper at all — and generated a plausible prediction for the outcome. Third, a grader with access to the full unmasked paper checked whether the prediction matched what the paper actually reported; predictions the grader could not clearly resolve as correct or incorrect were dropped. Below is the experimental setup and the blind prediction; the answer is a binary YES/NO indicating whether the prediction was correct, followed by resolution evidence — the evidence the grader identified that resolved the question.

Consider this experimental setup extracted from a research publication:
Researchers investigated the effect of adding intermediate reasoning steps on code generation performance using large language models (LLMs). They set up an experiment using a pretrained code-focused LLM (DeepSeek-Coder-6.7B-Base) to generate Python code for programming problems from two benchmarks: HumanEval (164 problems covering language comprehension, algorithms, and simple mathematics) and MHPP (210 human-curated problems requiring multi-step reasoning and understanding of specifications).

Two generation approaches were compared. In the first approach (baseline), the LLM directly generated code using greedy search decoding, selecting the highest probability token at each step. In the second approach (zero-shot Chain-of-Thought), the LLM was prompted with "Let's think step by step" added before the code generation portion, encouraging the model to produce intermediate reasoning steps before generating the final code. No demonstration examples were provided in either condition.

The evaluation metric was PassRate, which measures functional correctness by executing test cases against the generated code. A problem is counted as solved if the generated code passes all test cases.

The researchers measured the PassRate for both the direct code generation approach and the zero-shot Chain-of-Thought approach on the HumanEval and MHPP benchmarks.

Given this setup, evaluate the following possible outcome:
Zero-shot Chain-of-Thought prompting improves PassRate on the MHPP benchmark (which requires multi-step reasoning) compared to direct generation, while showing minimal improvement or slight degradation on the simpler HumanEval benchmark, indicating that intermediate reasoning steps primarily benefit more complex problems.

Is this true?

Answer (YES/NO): NO